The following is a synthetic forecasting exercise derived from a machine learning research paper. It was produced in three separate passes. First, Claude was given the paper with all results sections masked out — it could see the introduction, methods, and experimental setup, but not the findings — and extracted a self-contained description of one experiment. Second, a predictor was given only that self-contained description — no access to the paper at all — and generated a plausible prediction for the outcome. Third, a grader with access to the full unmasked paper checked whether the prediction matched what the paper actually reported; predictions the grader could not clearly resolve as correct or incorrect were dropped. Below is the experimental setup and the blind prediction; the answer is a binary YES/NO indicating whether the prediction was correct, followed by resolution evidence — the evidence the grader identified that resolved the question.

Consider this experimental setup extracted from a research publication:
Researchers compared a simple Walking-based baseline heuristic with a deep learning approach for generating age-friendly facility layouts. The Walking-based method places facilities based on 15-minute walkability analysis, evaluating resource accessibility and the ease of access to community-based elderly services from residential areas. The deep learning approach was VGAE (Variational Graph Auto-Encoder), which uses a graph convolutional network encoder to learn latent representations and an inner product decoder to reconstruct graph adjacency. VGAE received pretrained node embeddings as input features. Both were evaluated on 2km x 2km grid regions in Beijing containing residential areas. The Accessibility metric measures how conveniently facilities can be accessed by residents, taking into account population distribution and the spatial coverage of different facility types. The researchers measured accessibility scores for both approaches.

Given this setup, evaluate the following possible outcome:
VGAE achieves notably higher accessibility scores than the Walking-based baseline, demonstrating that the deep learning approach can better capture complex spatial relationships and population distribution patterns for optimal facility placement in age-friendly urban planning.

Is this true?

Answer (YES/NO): YES